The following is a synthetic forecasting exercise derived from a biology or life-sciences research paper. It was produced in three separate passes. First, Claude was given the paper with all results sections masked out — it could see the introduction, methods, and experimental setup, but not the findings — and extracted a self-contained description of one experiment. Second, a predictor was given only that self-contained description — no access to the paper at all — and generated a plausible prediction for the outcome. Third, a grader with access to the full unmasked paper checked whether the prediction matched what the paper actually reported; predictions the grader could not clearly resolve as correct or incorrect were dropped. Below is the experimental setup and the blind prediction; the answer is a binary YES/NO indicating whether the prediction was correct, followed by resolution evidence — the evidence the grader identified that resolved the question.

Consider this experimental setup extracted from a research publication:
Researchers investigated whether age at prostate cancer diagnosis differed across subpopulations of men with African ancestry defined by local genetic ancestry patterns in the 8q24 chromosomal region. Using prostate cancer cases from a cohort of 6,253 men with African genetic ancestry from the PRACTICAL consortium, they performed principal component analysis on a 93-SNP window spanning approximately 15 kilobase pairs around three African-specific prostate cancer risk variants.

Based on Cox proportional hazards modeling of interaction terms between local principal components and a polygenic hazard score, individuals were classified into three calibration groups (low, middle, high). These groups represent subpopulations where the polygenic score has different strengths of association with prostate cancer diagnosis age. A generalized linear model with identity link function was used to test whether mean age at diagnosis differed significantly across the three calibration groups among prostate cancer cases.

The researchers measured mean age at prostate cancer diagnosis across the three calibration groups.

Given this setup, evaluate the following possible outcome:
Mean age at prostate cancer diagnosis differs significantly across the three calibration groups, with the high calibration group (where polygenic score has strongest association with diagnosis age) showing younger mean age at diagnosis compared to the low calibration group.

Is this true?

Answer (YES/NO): NO